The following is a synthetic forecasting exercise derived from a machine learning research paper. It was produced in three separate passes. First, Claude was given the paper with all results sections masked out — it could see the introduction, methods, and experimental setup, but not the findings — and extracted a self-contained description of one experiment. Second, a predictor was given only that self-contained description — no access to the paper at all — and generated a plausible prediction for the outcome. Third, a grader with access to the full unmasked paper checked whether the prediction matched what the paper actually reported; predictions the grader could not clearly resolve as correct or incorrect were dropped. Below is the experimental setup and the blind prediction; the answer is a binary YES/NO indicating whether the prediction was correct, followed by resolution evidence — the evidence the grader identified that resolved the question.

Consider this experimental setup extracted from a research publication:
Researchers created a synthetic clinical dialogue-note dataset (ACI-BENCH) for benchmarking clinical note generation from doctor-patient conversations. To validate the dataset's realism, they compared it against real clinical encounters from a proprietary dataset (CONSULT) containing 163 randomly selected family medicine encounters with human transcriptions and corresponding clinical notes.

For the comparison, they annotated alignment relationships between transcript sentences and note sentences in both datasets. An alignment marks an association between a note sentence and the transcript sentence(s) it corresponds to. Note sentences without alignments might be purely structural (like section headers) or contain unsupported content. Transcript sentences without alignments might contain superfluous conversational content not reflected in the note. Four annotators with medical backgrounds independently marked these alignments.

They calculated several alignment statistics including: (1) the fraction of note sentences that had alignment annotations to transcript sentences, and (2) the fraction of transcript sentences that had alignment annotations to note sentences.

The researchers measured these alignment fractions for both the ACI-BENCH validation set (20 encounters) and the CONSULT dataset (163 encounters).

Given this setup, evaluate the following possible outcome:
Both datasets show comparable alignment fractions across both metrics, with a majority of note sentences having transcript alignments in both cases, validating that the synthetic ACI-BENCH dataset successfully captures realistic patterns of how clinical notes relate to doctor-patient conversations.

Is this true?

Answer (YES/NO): NO